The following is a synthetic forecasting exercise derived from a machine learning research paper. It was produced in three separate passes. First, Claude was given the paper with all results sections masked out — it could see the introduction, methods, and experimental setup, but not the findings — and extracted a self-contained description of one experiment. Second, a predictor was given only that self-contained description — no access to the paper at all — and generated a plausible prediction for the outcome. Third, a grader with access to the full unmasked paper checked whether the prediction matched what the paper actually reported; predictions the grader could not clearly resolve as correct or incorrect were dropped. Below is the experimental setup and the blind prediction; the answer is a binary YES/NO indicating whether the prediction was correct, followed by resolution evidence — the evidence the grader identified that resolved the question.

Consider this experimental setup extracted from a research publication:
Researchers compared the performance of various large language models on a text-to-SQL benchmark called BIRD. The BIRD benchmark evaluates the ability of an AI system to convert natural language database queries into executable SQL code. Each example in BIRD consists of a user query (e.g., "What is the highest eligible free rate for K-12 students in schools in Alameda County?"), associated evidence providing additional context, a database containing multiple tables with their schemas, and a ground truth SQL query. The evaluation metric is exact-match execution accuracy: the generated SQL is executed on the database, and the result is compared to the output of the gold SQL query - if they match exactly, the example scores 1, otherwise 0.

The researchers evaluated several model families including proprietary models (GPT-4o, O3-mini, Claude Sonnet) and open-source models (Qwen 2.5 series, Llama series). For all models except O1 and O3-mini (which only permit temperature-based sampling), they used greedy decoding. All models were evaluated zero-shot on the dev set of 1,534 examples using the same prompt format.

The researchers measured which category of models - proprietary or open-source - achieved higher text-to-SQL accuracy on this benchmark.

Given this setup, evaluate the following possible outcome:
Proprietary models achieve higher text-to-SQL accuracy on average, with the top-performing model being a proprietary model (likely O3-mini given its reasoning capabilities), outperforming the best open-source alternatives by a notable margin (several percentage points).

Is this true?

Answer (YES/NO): NO